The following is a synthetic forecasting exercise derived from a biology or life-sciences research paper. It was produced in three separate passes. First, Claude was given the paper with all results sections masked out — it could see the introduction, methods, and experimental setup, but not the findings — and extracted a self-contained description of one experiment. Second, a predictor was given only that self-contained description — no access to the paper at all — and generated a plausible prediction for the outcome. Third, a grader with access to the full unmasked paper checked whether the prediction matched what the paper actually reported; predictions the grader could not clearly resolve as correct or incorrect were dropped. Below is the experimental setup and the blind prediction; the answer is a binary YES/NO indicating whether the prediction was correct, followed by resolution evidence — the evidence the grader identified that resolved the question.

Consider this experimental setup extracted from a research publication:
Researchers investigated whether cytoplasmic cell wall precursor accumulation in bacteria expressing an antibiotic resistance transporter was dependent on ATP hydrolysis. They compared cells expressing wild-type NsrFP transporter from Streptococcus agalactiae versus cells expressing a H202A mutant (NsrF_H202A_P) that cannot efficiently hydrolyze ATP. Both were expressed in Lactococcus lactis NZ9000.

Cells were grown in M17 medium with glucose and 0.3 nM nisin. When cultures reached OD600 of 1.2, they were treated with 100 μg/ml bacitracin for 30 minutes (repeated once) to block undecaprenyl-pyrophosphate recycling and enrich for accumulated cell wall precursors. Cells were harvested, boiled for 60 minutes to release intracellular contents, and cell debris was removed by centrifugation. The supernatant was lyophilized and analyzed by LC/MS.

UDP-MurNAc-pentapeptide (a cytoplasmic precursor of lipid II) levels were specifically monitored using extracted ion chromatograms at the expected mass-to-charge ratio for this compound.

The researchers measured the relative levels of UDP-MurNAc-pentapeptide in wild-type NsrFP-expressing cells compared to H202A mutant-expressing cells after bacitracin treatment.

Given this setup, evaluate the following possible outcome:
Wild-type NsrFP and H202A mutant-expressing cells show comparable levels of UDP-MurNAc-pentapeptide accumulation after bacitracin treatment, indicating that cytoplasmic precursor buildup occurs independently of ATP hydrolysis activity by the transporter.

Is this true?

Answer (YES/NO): NO